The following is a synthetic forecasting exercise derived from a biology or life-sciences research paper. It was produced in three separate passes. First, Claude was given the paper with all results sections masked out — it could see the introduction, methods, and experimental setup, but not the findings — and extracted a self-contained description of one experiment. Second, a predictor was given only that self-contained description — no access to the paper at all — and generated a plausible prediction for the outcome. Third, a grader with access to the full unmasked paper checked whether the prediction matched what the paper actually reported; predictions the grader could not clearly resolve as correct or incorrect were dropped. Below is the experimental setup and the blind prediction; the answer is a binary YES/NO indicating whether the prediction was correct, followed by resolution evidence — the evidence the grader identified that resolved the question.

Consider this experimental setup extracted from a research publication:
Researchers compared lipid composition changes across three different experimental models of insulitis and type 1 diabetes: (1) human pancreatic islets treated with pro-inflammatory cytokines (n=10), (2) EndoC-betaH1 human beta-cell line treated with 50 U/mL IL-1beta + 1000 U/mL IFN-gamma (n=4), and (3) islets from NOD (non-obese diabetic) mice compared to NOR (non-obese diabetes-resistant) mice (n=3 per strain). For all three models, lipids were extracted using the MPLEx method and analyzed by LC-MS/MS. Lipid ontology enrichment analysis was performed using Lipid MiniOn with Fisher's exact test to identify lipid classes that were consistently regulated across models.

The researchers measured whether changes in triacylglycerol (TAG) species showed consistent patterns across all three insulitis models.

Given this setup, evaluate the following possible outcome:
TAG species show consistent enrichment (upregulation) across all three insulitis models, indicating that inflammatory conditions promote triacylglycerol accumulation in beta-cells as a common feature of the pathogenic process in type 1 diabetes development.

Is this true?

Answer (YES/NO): NO